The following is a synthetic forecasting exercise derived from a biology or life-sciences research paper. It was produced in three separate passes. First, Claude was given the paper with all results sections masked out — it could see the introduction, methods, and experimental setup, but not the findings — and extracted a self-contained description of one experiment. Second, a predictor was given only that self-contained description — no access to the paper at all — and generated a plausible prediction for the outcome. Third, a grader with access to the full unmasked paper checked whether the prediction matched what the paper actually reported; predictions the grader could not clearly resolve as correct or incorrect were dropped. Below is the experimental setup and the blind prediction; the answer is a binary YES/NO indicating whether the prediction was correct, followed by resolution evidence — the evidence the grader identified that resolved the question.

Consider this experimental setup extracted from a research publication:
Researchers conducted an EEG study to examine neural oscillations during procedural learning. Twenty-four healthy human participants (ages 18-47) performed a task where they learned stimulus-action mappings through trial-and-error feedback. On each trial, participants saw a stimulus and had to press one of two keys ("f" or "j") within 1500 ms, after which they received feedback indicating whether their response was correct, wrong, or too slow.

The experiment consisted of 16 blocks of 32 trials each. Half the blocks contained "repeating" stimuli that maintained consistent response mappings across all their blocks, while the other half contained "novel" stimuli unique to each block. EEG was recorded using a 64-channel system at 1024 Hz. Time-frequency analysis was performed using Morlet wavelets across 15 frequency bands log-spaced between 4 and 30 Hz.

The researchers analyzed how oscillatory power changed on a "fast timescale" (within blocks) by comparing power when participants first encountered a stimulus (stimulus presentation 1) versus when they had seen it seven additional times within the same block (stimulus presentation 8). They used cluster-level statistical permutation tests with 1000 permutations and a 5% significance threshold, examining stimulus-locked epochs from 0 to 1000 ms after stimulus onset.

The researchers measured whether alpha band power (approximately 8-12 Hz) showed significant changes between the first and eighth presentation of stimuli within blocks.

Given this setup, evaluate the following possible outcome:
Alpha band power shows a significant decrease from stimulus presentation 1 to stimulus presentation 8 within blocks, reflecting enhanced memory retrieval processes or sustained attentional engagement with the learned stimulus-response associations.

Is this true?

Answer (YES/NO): NO